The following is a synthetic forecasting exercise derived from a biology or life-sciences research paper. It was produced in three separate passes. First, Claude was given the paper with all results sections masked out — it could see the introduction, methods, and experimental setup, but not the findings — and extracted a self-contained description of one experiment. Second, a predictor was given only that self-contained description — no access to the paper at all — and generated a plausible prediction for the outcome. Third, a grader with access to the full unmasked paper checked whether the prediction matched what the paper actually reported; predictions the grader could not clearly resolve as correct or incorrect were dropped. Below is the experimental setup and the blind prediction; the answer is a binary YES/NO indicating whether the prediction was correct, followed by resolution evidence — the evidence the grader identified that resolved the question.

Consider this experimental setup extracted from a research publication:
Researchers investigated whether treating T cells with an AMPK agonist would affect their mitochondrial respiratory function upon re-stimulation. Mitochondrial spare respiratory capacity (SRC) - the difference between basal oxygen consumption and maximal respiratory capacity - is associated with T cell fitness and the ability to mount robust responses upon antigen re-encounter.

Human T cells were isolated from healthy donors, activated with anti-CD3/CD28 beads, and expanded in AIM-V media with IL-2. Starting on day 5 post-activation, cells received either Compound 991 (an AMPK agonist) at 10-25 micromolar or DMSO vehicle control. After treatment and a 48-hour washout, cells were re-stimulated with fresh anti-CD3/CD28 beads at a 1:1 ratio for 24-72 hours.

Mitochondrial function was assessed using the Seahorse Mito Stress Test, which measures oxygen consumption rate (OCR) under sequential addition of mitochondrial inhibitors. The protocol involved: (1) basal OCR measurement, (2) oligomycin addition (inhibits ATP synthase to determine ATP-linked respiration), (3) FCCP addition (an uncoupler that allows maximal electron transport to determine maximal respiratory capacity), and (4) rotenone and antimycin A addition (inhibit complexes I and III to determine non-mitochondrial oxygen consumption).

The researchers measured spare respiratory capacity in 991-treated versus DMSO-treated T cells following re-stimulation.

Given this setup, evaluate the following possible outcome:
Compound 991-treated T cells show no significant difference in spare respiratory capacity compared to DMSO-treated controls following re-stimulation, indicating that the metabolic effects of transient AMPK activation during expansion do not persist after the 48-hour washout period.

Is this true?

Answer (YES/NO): NO